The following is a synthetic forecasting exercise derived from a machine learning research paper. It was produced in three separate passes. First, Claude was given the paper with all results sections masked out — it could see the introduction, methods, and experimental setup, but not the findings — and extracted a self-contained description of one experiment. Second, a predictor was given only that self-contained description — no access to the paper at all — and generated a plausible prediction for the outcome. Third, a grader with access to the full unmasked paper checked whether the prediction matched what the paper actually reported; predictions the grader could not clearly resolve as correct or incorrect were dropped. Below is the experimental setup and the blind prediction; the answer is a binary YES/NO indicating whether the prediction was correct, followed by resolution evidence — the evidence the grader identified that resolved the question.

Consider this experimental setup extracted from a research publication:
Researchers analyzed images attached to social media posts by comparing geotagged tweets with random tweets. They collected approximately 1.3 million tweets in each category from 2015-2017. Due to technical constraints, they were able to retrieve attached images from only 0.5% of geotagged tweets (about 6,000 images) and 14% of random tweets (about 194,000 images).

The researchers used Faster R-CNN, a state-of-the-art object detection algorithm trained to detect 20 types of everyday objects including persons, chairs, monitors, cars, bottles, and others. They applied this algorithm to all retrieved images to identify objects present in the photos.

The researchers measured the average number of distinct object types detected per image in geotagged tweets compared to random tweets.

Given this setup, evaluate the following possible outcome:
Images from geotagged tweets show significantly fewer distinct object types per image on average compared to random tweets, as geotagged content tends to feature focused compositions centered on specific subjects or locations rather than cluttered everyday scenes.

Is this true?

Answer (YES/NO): NO